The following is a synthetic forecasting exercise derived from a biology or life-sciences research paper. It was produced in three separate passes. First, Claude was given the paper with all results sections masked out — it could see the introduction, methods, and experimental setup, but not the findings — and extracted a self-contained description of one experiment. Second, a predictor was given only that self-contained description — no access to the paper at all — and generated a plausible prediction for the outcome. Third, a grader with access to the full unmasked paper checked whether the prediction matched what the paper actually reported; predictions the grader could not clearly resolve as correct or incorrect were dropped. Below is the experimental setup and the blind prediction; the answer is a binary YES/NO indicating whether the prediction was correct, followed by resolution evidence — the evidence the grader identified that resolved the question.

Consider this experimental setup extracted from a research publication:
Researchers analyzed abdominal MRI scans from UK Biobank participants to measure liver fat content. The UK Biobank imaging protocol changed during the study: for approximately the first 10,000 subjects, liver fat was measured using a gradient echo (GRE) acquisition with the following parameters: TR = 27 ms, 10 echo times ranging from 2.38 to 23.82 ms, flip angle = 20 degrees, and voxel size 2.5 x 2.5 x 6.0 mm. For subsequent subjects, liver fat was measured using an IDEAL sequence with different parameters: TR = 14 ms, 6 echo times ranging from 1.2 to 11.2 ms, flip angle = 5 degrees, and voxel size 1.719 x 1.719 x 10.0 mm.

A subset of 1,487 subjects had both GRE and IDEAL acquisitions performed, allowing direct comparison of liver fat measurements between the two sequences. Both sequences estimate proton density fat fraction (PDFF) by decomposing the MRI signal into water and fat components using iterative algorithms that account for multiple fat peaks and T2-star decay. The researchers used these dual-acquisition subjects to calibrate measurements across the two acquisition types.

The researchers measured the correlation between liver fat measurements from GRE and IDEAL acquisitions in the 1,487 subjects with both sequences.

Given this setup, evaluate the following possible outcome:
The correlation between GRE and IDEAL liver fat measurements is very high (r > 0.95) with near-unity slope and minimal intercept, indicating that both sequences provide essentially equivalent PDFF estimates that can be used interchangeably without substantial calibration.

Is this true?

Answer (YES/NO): NO